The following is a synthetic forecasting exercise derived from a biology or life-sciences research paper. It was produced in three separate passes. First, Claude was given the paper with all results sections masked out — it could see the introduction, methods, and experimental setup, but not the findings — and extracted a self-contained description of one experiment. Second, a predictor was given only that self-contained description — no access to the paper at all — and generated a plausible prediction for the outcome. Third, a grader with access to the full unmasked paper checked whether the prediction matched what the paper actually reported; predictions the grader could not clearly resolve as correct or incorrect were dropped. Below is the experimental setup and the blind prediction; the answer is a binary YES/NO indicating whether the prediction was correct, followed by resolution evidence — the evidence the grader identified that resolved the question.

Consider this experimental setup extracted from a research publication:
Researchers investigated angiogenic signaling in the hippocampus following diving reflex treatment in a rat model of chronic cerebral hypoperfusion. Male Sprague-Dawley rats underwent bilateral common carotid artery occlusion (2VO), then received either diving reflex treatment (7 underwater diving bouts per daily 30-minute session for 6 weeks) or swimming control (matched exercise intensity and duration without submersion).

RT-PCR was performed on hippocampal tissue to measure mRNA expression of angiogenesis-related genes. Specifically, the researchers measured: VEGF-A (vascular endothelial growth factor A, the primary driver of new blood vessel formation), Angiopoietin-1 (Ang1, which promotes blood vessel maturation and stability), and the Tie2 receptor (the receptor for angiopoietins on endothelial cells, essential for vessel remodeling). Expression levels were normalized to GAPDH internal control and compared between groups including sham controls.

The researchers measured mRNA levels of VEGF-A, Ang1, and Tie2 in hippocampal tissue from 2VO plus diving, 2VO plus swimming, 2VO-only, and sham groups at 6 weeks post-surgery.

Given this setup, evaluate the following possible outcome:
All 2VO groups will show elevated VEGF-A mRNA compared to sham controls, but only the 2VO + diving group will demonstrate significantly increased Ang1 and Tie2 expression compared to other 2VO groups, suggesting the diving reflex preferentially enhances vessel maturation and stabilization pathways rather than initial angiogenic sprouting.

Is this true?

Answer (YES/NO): NO